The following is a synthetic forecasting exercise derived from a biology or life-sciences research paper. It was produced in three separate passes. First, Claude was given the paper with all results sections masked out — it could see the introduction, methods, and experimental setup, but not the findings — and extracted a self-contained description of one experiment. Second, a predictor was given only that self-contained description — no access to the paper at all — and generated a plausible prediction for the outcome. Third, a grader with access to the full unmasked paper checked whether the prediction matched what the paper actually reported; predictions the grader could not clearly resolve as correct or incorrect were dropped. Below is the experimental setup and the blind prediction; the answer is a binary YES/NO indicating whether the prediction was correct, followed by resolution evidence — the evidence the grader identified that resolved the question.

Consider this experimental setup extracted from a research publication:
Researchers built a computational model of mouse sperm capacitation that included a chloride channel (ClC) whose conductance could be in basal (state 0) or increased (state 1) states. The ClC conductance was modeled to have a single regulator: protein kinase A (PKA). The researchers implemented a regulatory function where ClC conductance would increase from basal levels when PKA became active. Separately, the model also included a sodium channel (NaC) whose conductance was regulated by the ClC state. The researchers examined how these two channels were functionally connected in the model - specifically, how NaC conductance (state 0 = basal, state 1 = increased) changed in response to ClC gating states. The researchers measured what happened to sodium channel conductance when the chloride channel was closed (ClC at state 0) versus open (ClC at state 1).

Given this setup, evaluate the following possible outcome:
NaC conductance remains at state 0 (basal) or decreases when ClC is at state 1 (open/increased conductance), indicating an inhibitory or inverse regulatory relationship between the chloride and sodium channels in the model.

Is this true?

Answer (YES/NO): YES